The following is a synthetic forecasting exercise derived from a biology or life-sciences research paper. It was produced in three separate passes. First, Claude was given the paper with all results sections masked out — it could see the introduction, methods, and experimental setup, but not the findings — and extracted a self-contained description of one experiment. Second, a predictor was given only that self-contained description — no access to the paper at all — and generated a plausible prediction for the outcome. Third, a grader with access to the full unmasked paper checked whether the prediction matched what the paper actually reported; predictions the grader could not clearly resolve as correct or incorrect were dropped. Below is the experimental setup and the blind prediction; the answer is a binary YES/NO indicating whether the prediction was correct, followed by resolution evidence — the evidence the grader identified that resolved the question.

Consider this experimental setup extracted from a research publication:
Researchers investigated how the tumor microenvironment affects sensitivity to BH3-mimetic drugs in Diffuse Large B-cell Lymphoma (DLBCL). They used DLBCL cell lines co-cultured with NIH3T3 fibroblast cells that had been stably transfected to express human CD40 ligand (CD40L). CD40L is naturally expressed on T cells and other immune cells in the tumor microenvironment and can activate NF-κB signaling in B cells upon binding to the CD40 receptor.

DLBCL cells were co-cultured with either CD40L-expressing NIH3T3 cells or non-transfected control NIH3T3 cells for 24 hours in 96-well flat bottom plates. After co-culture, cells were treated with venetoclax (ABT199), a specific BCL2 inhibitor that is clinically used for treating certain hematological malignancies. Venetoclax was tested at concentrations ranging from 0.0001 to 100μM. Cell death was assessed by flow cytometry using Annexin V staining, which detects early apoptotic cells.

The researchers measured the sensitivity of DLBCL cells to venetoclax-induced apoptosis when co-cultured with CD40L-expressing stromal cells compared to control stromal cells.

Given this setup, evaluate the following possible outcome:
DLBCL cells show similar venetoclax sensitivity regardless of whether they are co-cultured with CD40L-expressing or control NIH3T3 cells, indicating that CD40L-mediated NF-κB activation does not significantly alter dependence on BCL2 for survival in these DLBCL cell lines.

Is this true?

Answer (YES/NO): NO